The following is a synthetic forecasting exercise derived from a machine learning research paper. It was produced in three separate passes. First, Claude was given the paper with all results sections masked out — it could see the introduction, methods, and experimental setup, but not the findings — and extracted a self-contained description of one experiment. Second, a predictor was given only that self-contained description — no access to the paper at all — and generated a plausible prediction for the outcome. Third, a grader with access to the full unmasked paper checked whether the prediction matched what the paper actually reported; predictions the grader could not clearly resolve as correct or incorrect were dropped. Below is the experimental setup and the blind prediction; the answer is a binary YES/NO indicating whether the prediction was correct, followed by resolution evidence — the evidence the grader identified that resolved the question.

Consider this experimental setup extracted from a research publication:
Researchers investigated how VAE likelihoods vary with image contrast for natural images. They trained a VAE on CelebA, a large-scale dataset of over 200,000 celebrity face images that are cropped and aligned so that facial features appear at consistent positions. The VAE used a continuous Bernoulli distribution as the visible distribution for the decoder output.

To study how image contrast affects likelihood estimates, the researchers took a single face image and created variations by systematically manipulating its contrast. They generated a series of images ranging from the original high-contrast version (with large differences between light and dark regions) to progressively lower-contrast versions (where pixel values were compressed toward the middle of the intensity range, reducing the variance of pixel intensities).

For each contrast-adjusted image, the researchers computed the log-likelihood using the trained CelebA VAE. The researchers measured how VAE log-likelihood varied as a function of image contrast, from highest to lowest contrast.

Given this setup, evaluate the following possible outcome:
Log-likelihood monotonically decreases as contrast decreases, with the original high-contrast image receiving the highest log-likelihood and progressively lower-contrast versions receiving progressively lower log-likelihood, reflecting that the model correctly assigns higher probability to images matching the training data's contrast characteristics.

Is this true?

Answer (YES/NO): NO